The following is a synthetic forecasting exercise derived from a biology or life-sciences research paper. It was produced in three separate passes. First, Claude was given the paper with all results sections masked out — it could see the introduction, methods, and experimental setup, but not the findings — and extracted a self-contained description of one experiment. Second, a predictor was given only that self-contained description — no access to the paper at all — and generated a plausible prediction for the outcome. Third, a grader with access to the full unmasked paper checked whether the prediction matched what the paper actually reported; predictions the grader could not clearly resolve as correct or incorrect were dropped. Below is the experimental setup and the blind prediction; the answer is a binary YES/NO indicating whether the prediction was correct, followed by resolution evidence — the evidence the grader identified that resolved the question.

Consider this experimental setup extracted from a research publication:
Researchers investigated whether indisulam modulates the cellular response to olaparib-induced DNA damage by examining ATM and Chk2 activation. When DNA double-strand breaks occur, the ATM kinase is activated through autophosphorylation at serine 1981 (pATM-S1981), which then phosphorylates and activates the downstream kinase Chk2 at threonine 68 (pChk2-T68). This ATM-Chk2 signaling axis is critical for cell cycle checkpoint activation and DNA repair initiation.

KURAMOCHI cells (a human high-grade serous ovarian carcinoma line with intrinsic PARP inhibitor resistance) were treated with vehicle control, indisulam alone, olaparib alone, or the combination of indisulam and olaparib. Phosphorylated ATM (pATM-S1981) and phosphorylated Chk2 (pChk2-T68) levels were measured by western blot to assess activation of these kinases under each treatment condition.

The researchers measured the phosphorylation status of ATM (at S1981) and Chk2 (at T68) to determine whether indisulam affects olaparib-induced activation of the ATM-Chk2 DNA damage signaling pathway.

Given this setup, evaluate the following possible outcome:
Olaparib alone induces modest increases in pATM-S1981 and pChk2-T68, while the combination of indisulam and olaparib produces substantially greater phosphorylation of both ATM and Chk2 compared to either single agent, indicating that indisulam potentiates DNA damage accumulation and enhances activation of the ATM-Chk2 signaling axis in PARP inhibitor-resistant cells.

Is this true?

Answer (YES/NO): NO